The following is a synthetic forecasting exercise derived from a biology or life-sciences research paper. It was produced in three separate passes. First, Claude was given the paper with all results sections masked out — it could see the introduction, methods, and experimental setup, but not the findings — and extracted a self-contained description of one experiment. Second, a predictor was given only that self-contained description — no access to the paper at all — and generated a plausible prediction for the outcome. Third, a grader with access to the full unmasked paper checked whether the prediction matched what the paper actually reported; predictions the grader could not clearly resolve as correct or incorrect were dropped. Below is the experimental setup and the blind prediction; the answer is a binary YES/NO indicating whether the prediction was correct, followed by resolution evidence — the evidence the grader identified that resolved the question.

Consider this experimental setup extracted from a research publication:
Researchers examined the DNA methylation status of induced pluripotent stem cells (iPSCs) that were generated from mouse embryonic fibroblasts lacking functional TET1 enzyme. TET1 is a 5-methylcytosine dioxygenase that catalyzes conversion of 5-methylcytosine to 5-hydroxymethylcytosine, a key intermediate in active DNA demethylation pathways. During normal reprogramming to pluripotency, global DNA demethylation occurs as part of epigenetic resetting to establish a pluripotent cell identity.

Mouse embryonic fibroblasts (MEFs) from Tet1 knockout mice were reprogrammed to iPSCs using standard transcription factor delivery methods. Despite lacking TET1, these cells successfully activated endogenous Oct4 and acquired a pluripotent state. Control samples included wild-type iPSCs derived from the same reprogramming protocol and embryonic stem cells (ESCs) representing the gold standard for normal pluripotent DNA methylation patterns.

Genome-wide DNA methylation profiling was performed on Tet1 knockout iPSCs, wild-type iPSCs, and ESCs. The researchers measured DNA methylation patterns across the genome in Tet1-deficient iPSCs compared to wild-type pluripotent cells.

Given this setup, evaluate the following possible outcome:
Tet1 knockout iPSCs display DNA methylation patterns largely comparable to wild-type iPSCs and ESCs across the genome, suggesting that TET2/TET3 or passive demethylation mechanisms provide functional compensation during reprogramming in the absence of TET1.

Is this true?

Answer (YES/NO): NO